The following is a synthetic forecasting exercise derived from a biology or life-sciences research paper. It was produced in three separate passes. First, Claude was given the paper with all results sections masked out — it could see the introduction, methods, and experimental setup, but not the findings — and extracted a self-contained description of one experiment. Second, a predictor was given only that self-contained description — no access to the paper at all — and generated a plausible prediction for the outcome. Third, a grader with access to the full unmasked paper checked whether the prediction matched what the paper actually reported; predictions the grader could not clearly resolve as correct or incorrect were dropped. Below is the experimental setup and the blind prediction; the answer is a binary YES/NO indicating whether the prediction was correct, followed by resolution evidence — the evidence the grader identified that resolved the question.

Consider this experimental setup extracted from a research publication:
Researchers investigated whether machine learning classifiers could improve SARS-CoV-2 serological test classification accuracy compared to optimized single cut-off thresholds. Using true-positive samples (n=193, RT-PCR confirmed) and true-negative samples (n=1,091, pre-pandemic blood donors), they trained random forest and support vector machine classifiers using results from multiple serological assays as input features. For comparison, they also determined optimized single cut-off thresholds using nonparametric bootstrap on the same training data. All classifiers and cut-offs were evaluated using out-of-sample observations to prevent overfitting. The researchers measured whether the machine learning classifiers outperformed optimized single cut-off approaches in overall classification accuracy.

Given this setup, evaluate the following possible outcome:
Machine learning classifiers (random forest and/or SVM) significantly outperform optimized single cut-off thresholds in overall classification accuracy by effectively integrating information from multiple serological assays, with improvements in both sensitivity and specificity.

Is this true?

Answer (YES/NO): NO